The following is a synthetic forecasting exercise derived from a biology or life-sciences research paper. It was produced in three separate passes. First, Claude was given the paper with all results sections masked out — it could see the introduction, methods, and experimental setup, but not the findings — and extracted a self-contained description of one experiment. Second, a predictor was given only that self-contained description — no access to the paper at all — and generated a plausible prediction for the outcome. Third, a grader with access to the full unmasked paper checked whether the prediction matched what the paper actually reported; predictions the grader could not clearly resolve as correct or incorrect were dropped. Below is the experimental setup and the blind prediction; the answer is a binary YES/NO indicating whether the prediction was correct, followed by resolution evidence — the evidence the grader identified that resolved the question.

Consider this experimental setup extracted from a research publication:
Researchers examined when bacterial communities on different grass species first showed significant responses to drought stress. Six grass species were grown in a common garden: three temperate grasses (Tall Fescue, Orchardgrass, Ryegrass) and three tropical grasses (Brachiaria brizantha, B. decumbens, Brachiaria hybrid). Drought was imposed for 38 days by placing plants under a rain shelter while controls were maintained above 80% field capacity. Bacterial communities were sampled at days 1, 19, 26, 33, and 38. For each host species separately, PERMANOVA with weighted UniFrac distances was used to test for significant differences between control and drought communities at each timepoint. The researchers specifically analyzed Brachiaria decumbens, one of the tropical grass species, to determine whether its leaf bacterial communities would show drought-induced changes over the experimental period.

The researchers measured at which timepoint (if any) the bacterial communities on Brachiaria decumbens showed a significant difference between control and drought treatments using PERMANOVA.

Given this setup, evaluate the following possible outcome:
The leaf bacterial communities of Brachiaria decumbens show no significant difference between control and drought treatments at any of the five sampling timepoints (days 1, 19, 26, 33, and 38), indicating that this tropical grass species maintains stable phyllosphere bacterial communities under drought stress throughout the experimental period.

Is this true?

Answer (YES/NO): YES